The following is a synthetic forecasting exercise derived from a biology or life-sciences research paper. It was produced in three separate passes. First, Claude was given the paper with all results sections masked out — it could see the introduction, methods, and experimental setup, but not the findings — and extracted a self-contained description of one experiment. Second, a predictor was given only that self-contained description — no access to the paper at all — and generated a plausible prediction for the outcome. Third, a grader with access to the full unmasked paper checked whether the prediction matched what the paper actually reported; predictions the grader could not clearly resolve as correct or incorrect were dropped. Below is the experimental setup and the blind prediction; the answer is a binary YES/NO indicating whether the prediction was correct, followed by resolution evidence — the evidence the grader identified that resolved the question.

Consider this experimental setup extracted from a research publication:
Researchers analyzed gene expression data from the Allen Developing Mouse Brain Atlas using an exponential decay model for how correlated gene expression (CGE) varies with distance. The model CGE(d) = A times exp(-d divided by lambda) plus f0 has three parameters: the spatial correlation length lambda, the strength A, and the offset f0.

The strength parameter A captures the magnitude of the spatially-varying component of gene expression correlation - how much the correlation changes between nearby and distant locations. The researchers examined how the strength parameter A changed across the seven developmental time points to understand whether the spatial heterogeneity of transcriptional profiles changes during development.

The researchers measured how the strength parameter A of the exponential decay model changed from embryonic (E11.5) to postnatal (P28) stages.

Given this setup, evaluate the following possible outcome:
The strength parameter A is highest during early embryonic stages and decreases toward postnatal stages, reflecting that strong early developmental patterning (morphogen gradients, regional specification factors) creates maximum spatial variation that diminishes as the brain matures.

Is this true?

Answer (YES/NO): NO